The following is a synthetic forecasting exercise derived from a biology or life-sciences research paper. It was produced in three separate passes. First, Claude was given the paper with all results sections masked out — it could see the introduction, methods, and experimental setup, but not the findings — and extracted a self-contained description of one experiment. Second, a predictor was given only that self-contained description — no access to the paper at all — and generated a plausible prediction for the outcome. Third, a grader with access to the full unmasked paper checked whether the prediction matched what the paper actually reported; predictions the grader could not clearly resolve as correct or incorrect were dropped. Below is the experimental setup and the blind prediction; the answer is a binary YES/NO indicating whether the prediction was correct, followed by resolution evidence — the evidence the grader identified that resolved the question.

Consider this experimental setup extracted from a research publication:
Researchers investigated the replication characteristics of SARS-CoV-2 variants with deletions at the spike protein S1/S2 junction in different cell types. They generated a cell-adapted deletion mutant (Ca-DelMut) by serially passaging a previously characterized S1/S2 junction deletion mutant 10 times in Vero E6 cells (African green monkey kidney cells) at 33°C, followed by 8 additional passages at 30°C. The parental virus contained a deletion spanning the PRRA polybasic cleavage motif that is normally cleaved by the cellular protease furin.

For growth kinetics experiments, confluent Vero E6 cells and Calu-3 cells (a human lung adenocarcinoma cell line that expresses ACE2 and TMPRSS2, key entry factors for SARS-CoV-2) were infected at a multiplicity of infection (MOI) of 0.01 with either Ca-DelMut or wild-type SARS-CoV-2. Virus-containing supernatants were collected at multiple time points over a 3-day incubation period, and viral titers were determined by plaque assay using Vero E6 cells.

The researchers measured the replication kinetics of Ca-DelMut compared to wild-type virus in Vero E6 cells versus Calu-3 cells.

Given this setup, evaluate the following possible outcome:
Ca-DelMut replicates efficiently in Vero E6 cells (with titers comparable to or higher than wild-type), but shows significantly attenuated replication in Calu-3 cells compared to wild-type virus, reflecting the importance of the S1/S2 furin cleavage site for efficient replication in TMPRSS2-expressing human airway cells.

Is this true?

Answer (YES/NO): NO